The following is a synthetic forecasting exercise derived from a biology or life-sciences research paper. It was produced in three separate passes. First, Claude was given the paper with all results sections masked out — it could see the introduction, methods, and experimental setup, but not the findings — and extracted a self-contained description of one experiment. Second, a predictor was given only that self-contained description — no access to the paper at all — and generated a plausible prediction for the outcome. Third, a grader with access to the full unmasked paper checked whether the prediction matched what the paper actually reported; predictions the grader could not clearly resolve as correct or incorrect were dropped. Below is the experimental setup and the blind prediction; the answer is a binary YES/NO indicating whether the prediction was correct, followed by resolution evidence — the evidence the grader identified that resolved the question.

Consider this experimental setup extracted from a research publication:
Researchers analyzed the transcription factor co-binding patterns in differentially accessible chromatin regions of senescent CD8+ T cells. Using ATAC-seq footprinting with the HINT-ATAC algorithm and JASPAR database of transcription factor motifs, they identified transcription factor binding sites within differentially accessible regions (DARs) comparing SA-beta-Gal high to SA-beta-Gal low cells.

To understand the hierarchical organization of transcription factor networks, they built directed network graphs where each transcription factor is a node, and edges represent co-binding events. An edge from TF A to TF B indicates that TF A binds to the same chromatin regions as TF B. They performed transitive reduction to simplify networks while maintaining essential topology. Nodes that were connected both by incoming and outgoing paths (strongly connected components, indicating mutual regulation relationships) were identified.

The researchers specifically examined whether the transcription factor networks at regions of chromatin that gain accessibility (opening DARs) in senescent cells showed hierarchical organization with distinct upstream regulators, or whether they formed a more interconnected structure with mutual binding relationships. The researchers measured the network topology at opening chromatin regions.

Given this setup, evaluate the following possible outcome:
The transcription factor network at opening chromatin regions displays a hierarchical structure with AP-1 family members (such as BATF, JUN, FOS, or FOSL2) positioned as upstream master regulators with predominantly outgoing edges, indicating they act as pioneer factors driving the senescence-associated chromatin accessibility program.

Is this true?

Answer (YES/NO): YES